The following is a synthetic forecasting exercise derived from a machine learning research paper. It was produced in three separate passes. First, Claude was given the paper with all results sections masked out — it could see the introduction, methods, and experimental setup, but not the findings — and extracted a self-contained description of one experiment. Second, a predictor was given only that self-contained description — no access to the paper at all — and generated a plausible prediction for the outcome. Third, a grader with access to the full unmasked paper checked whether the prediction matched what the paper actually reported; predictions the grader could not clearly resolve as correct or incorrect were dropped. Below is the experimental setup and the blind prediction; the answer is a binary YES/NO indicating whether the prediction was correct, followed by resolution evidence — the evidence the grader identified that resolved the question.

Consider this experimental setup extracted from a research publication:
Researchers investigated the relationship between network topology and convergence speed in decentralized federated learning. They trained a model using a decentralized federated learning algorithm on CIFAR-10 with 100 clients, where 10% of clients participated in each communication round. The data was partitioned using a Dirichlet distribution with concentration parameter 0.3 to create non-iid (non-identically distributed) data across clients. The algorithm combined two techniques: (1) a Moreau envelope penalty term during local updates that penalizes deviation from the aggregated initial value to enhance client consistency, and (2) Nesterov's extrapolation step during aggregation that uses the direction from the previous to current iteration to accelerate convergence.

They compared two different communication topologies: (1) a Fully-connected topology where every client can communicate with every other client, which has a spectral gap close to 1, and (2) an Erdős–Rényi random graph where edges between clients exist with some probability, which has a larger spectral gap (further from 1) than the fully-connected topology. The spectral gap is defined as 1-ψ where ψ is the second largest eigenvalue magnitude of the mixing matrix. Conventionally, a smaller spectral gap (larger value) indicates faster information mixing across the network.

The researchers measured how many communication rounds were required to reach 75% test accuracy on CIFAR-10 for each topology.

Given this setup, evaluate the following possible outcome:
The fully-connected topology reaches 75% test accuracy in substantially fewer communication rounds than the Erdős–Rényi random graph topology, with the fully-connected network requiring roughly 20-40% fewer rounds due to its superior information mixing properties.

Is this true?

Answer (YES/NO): NO